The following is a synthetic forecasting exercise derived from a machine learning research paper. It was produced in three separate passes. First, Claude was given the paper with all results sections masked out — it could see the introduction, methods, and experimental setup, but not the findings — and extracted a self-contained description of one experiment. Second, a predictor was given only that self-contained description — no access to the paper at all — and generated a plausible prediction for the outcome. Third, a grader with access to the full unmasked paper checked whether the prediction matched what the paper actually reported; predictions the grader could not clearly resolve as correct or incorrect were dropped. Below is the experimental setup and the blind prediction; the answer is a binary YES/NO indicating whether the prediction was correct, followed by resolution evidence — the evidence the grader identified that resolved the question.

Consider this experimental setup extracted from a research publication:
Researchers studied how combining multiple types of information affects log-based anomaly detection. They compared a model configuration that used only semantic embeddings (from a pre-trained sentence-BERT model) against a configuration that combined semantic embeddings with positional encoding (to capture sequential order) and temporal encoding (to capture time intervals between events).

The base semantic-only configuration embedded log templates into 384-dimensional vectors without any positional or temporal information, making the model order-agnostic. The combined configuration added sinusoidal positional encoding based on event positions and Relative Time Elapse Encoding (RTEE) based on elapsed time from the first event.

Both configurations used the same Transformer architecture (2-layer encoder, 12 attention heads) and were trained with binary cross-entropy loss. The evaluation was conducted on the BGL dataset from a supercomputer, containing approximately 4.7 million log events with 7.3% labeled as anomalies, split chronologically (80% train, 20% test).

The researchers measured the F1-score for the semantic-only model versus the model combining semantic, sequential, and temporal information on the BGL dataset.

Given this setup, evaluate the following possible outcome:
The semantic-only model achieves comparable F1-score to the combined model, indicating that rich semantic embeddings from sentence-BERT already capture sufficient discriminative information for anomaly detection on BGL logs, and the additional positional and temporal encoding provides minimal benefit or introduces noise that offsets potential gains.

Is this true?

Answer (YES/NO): YES